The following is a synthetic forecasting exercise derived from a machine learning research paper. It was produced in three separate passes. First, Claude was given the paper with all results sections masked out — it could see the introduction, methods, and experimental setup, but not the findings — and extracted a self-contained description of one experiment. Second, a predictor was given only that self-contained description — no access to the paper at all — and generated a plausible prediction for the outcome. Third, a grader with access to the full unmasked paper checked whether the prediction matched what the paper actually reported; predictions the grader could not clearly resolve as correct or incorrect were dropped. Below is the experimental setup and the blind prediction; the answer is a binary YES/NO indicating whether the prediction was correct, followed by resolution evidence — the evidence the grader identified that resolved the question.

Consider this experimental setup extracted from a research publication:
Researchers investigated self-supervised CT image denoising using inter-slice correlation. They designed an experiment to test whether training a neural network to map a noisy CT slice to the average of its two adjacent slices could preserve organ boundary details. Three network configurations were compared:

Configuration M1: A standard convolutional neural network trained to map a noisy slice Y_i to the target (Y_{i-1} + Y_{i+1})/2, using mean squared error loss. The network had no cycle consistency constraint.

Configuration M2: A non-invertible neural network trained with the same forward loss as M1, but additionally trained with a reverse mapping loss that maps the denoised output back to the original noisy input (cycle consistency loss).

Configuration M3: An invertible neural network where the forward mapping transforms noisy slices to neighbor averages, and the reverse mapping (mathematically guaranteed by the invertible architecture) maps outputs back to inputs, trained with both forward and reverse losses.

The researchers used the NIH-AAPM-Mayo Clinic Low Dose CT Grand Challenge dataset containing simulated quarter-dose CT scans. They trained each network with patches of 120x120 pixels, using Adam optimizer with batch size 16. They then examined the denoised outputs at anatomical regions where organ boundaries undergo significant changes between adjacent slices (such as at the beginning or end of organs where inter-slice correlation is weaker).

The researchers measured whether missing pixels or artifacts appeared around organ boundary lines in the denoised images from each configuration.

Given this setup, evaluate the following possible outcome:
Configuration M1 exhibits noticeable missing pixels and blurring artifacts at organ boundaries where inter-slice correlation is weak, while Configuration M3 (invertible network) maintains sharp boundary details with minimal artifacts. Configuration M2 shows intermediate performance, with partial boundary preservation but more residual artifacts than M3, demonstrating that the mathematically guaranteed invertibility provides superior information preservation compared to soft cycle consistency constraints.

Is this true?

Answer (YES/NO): NO